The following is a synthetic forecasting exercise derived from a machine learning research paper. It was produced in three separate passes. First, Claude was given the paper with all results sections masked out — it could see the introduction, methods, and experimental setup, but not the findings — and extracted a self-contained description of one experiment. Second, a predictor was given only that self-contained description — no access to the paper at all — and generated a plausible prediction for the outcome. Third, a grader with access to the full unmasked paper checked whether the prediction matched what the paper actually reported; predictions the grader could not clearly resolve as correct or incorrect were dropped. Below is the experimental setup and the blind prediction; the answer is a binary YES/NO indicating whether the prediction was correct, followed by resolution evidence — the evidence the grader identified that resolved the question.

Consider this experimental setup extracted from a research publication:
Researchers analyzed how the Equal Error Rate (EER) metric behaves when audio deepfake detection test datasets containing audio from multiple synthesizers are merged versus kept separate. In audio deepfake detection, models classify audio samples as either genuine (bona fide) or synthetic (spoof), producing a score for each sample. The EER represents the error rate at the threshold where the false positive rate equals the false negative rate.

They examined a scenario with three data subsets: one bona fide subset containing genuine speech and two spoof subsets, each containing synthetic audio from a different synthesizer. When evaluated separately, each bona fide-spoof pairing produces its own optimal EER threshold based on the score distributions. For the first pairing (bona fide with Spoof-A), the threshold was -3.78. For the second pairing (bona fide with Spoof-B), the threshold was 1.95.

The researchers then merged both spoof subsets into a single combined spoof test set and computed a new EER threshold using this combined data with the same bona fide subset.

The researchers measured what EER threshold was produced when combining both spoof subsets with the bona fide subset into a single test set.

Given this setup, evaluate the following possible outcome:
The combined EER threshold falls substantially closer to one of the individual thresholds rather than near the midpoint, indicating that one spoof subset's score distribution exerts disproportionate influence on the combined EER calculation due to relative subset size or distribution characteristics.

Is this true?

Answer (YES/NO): YES